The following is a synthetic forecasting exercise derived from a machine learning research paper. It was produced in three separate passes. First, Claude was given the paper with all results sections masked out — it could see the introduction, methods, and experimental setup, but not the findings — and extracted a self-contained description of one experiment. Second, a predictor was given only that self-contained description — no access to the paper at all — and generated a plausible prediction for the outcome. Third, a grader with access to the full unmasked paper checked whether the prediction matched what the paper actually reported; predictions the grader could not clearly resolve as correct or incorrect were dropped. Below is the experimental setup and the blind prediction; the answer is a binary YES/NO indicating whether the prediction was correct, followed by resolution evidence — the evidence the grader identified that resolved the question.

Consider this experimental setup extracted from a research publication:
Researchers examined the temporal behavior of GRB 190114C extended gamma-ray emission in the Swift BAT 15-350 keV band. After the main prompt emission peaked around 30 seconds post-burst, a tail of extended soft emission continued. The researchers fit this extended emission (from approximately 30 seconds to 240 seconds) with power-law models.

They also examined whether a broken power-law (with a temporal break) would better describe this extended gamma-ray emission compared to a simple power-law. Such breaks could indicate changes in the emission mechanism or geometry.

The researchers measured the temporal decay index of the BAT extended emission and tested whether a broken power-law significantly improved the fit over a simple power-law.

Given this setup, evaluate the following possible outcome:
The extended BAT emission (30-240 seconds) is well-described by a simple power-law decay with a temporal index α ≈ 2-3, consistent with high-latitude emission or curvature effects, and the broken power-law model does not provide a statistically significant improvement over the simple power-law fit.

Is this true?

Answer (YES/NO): NO